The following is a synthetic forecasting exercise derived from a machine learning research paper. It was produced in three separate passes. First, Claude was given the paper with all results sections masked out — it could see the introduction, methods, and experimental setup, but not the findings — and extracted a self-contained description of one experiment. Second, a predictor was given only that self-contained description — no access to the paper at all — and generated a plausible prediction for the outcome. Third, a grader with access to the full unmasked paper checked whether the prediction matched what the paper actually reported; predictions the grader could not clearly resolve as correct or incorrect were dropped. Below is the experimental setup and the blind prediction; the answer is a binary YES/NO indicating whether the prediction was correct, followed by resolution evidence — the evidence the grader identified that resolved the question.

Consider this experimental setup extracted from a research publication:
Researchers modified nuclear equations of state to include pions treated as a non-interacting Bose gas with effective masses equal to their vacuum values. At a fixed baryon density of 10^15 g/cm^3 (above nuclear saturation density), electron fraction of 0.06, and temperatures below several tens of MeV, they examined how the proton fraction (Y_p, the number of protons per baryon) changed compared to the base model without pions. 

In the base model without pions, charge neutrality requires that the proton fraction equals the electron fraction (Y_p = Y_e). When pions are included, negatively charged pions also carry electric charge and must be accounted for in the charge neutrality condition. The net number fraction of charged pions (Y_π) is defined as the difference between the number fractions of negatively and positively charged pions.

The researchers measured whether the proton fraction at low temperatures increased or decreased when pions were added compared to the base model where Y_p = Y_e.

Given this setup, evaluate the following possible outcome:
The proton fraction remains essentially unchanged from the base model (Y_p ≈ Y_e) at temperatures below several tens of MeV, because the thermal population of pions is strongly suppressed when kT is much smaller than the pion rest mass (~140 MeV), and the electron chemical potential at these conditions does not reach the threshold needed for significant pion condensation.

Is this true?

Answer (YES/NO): NO